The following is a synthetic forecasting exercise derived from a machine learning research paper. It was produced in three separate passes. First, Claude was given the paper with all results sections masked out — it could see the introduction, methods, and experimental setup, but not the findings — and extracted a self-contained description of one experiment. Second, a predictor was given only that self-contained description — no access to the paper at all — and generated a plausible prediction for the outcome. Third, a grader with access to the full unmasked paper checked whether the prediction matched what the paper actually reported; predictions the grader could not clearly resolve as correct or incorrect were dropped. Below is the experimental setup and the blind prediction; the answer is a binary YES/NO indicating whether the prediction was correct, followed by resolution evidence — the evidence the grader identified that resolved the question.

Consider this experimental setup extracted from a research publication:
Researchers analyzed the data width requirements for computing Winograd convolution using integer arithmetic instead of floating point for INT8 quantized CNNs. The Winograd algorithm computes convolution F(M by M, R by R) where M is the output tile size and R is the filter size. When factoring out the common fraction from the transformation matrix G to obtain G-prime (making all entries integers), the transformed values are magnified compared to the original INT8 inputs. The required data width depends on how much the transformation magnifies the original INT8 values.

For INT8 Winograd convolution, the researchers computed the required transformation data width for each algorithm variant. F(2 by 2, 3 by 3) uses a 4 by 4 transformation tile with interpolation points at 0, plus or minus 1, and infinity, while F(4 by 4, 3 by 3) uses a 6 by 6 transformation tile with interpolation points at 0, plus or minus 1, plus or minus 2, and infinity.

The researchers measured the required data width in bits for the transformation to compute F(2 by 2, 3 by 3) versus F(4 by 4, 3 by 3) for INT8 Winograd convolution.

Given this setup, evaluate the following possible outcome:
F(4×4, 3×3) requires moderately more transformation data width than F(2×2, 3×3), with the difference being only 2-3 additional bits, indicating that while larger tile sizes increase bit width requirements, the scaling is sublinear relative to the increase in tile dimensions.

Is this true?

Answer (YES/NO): NO